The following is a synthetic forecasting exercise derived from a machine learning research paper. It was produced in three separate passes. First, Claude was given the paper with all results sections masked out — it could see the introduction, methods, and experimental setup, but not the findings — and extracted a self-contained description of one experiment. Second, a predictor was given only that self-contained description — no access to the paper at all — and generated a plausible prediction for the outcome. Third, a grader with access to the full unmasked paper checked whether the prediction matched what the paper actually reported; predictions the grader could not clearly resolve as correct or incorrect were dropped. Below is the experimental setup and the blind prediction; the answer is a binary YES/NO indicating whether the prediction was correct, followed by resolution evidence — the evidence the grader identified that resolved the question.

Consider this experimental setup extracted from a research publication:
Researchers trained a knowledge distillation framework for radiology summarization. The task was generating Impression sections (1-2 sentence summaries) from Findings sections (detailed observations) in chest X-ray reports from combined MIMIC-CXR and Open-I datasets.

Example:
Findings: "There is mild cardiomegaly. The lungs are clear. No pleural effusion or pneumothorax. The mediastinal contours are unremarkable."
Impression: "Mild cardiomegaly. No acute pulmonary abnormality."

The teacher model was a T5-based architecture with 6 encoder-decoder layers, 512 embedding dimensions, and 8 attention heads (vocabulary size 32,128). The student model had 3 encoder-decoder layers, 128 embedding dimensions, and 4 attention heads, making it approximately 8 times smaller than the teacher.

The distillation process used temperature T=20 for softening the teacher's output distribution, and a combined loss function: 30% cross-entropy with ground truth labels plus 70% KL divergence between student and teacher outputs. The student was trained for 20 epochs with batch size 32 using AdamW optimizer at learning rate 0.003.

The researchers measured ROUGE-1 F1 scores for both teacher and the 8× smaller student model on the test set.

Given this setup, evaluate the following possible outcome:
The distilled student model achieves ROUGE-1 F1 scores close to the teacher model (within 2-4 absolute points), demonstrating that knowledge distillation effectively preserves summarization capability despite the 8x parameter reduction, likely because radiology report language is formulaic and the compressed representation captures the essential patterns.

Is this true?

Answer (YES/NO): NO